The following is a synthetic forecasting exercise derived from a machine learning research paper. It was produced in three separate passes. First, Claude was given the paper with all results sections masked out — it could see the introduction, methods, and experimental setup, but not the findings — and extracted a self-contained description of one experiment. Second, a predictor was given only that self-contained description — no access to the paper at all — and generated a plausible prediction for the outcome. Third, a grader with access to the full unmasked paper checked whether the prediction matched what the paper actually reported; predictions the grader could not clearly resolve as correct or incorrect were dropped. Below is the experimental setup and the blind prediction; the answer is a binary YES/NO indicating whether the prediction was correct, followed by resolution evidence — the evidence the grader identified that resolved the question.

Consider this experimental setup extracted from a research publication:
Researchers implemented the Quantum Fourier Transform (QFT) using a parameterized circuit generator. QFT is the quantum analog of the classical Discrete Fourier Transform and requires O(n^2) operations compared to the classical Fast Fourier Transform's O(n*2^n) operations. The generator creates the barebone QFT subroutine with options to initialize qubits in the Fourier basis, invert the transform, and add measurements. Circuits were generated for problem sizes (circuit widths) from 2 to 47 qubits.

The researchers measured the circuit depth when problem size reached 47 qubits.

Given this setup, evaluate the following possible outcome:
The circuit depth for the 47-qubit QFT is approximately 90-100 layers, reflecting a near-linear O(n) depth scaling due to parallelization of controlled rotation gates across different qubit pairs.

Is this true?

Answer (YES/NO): NO